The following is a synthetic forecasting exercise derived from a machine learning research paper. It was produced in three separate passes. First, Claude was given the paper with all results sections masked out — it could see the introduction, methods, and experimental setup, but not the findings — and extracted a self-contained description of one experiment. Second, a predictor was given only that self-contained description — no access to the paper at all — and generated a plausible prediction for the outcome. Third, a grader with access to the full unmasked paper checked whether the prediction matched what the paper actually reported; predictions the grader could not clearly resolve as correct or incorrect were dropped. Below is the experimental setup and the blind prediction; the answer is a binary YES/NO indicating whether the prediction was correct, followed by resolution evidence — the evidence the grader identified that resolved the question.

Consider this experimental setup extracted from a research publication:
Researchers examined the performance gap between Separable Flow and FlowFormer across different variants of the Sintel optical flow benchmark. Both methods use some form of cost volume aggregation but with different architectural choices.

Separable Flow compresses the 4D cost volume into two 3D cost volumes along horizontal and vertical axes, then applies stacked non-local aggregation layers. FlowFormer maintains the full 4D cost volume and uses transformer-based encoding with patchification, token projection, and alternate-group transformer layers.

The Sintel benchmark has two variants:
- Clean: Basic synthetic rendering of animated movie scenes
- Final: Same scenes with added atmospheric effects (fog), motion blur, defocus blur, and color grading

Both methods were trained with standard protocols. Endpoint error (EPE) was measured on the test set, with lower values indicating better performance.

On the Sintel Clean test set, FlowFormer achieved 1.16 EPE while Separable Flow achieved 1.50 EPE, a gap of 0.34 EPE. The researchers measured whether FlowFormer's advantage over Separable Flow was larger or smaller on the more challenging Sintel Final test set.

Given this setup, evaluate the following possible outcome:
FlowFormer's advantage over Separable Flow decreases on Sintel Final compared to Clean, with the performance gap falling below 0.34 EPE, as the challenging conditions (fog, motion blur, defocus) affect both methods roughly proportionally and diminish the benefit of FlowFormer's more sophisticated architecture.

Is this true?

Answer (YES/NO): NO